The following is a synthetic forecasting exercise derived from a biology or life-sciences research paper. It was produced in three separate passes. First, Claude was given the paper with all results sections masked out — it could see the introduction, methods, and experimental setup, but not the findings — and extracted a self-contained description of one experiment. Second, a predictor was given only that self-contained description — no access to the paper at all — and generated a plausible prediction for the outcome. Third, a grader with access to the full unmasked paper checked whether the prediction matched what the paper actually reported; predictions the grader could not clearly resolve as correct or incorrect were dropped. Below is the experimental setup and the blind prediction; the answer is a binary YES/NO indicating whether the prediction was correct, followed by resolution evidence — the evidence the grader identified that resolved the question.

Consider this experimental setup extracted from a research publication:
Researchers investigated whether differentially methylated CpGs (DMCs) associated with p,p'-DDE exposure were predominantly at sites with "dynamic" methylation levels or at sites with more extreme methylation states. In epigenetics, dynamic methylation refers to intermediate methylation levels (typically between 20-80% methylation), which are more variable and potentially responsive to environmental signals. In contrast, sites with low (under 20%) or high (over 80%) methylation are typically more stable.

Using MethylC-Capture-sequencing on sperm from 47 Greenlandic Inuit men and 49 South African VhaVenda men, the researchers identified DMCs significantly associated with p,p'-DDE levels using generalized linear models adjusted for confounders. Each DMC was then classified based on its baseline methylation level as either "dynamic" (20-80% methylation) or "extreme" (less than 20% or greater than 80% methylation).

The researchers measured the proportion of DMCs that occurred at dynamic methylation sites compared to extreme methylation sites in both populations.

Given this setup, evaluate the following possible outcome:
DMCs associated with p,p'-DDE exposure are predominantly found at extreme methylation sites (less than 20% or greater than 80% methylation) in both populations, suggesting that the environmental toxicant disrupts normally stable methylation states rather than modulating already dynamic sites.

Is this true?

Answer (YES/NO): NO